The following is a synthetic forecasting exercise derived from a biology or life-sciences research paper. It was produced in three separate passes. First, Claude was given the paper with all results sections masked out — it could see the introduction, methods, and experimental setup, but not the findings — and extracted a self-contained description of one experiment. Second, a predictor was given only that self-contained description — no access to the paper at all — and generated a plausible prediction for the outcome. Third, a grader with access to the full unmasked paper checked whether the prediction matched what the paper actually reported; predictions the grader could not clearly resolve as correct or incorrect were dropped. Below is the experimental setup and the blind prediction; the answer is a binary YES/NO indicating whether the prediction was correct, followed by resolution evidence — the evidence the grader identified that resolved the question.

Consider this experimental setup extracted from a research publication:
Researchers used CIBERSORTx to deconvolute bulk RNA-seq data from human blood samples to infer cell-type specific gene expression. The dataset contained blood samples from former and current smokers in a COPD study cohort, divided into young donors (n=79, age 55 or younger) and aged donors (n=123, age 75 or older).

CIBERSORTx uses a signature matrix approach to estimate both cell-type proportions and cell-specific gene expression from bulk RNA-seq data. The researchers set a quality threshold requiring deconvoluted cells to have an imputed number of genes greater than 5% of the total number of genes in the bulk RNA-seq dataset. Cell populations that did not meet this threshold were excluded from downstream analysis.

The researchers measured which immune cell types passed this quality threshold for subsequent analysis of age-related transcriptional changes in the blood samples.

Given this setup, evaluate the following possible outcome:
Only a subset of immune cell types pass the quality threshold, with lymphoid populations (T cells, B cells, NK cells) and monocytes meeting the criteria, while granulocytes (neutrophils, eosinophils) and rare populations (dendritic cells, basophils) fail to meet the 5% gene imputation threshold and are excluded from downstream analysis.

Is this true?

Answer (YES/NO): NO